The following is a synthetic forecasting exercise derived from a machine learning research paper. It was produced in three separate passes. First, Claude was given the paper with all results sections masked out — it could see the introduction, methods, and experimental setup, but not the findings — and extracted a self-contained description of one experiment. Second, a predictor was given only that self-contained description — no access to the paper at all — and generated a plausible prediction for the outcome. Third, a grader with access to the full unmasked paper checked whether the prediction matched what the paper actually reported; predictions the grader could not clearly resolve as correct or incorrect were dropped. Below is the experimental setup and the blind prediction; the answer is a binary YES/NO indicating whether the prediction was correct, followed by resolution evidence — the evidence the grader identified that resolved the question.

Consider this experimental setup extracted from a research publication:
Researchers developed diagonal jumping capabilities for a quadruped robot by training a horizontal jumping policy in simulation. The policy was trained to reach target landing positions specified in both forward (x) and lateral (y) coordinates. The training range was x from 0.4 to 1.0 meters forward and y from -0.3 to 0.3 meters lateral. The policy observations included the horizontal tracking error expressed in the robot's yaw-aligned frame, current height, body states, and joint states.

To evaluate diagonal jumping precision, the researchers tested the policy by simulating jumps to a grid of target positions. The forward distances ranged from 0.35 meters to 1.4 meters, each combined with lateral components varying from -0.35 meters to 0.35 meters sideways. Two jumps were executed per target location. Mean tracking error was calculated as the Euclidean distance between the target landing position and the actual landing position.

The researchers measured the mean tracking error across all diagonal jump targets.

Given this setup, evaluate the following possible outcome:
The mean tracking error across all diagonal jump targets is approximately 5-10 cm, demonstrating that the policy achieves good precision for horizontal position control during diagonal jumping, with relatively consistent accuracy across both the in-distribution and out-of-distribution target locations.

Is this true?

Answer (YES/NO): NO